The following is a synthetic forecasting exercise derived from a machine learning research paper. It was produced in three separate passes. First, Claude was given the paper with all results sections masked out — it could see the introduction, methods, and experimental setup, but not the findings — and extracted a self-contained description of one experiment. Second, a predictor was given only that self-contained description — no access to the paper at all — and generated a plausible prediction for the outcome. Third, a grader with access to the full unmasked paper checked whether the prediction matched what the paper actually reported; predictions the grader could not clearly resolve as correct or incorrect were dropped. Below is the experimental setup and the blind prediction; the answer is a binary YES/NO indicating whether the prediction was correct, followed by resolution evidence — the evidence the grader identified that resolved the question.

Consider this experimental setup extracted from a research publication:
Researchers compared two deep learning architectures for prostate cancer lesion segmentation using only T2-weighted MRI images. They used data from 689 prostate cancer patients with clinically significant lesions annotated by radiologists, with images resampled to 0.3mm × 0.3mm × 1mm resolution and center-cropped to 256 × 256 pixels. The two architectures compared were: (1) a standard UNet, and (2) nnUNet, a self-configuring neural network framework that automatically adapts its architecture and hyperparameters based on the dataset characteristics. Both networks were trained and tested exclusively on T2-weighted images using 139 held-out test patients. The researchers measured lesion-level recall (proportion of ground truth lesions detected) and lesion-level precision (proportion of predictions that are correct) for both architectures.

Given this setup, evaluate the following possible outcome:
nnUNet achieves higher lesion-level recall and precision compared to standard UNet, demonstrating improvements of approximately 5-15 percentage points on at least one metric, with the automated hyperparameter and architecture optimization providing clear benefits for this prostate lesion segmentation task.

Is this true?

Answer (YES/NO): NO